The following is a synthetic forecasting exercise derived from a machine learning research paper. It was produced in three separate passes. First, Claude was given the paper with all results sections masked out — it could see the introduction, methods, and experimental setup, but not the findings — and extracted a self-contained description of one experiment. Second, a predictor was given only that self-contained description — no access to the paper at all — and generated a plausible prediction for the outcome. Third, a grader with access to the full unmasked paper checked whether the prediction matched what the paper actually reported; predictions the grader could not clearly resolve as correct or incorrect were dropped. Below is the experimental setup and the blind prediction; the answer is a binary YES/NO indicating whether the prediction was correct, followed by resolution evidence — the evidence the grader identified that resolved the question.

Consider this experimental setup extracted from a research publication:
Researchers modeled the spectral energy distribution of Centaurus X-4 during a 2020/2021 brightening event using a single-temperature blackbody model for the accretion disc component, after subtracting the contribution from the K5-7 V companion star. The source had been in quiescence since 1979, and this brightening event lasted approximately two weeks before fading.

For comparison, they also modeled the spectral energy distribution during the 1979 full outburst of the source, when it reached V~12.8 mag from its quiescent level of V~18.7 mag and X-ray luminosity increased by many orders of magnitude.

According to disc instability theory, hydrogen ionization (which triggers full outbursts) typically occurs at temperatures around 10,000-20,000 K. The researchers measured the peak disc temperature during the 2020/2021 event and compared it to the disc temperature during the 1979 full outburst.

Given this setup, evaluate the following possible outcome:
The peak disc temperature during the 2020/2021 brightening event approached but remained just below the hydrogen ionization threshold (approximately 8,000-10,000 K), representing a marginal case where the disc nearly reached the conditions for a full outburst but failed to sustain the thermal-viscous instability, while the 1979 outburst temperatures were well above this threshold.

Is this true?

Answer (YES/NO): NO